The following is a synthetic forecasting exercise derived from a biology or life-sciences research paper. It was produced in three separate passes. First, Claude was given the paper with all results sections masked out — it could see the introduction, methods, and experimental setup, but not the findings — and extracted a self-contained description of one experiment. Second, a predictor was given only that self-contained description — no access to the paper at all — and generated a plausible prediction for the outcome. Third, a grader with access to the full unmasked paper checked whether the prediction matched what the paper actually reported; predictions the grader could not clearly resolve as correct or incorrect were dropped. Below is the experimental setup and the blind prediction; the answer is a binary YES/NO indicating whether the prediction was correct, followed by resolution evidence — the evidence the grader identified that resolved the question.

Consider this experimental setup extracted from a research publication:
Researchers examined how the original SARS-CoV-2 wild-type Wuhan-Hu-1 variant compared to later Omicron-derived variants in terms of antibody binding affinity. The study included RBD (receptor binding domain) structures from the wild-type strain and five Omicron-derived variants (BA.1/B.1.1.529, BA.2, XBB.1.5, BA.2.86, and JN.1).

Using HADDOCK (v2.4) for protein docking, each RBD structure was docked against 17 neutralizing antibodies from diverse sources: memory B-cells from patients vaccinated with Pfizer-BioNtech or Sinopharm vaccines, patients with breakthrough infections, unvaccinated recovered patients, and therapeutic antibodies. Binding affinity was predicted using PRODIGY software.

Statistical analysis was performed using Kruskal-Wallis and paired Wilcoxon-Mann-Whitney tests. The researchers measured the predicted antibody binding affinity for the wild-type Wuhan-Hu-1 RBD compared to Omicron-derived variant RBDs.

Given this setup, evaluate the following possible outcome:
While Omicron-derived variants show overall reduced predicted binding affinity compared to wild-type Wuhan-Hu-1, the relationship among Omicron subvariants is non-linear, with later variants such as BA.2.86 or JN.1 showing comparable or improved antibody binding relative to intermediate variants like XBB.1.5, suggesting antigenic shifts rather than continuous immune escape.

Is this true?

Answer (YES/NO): NO